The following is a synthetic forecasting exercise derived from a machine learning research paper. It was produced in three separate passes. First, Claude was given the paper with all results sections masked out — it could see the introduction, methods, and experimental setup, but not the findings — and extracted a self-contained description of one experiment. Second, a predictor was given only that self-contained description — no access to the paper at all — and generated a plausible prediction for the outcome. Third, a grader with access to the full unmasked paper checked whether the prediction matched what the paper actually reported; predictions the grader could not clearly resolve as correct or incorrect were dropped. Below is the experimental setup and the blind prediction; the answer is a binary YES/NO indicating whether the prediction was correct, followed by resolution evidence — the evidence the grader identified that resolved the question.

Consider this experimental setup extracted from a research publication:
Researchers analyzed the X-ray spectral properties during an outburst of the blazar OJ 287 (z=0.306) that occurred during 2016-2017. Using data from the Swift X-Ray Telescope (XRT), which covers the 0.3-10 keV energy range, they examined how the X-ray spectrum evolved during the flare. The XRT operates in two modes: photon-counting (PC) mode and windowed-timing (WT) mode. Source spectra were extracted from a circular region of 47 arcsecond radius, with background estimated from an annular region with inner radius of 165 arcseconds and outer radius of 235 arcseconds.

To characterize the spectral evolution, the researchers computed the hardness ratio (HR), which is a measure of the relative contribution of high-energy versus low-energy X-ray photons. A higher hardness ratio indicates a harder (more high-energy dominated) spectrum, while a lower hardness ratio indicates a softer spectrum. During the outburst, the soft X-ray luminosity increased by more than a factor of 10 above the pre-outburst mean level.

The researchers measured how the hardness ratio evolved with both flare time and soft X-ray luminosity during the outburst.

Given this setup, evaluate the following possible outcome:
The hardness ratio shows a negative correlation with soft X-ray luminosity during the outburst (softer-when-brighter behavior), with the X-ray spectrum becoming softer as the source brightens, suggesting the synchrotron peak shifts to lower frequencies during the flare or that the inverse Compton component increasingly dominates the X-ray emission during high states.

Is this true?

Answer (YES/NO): NO